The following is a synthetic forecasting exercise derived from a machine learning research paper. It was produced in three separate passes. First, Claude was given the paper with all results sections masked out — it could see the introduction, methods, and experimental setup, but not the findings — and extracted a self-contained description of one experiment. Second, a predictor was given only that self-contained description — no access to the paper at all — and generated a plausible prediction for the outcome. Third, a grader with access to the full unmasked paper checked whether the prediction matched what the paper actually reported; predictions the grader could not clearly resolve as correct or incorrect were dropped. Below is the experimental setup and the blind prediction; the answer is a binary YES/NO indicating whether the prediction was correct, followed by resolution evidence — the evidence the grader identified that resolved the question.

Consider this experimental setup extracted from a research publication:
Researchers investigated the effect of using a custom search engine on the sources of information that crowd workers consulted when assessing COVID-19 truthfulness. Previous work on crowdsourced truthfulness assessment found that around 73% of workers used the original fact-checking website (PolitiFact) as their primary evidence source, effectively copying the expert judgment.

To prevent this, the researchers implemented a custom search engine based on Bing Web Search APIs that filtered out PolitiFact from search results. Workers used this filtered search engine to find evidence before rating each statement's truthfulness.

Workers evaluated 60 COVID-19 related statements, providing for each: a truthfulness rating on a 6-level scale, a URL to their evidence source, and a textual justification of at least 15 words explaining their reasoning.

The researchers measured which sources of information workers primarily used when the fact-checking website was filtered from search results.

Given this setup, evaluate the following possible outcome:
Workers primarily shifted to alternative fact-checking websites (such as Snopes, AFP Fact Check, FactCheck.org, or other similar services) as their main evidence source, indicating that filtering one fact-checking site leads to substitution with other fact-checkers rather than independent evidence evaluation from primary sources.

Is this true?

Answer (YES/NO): NO